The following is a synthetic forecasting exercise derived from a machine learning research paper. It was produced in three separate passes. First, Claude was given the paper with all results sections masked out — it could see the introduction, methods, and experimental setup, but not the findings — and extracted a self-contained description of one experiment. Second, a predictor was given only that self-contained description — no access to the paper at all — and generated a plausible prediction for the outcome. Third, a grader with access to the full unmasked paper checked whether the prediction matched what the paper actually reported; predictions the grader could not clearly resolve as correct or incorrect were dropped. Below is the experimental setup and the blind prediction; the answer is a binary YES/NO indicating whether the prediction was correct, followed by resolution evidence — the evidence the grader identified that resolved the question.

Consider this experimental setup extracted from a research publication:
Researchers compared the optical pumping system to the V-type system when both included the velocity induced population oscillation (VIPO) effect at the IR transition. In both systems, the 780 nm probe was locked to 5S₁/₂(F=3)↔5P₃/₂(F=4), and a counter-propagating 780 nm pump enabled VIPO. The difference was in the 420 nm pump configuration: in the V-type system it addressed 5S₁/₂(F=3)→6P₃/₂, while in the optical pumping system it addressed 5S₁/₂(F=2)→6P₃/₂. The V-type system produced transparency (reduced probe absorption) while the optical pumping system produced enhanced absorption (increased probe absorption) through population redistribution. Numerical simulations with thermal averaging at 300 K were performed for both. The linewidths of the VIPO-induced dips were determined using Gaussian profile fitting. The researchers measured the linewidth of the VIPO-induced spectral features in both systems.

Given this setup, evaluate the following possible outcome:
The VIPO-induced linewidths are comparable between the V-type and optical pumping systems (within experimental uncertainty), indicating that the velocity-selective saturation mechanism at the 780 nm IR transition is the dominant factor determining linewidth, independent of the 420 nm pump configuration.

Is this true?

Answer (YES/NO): NO